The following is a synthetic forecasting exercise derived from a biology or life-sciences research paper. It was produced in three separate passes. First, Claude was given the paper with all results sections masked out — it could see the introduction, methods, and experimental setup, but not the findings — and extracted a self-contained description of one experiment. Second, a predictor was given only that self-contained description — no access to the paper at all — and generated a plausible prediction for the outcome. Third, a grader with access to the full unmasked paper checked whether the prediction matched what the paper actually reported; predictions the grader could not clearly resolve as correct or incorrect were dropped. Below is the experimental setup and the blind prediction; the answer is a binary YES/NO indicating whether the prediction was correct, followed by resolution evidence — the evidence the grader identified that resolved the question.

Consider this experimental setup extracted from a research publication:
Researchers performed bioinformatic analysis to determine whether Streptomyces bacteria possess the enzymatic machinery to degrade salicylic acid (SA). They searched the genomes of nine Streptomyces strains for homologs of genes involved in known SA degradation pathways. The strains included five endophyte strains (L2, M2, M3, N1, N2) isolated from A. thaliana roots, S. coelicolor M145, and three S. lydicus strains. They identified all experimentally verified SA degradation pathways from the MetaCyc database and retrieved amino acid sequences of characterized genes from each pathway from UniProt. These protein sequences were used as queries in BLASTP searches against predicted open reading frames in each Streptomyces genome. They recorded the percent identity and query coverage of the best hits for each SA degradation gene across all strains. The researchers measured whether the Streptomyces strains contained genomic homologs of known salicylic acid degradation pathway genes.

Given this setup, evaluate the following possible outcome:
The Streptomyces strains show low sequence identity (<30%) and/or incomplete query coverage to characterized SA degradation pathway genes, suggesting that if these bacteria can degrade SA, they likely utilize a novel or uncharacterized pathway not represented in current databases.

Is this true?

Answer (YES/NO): NO